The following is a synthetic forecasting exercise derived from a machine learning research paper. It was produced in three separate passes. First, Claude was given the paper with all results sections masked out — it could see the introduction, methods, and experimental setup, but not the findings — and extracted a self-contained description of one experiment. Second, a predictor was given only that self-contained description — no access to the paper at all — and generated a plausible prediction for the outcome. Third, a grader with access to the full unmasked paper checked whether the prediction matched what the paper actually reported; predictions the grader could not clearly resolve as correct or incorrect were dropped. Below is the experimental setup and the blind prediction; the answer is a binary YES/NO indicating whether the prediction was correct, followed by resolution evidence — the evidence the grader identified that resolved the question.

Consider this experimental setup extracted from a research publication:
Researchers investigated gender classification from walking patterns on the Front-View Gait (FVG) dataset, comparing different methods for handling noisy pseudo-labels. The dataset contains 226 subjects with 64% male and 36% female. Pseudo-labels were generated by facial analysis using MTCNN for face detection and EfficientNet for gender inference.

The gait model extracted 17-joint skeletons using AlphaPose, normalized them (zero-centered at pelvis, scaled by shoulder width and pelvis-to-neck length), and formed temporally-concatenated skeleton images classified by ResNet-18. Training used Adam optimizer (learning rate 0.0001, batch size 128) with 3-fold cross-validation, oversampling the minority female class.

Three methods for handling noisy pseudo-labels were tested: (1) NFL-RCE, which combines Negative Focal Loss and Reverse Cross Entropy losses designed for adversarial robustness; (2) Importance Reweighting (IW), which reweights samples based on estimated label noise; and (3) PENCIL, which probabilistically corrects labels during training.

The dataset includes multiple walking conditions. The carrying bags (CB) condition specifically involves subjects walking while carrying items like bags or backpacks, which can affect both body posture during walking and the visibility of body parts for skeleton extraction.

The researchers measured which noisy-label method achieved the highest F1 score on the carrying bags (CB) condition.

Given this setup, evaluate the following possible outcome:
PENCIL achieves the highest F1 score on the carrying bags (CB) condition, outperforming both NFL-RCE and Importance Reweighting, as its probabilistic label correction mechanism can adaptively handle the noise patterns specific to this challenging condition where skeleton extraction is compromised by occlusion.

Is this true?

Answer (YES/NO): NO